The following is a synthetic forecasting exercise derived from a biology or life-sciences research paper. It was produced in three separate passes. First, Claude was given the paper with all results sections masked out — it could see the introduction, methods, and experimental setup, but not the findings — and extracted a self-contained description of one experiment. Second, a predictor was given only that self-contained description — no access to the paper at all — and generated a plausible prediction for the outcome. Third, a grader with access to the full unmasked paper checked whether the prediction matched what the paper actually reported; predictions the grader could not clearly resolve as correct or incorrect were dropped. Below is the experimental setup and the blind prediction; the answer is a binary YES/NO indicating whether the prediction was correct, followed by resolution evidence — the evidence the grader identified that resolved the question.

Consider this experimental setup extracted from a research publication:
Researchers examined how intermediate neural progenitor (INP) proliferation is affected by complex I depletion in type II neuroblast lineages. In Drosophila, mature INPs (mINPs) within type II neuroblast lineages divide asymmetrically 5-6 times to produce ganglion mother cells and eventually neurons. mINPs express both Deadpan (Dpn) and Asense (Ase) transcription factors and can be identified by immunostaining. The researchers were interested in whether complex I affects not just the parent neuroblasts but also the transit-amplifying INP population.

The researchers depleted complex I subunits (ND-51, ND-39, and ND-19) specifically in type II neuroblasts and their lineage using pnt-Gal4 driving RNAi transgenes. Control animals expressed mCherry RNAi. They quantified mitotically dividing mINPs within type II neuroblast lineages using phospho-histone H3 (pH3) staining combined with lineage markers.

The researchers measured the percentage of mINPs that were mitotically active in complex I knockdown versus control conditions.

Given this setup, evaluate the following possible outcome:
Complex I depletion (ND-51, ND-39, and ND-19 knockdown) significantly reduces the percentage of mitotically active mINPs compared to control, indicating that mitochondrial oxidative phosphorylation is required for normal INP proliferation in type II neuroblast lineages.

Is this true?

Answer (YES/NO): YES